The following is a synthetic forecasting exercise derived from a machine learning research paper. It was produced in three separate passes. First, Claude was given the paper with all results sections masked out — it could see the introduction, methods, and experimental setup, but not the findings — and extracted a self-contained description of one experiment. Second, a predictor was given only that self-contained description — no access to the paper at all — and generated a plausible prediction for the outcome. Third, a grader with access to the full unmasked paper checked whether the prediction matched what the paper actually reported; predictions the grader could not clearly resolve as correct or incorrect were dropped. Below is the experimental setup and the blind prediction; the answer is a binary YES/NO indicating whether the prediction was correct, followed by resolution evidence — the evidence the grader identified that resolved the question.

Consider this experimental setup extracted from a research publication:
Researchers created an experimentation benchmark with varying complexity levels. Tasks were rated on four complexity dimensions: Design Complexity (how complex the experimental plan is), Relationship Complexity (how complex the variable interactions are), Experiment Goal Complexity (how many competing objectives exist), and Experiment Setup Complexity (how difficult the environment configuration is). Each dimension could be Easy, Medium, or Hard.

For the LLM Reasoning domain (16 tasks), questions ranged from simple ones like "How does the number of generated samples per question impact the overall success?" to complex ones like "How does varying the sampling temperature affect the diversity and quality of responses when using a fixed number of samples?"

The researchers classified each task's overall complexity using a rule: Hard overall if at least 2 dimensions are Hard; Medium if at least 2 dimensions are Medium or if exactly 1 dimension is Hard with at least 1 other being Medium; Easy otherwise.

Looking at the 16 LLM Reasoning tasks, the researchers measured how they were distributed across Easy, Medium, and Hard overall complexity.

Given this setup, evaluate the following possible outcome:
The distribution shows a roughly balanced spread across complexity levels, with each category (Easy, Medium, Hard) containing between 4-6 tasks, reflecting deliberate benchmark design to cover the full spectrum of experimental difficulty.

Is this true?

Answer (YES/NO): NO